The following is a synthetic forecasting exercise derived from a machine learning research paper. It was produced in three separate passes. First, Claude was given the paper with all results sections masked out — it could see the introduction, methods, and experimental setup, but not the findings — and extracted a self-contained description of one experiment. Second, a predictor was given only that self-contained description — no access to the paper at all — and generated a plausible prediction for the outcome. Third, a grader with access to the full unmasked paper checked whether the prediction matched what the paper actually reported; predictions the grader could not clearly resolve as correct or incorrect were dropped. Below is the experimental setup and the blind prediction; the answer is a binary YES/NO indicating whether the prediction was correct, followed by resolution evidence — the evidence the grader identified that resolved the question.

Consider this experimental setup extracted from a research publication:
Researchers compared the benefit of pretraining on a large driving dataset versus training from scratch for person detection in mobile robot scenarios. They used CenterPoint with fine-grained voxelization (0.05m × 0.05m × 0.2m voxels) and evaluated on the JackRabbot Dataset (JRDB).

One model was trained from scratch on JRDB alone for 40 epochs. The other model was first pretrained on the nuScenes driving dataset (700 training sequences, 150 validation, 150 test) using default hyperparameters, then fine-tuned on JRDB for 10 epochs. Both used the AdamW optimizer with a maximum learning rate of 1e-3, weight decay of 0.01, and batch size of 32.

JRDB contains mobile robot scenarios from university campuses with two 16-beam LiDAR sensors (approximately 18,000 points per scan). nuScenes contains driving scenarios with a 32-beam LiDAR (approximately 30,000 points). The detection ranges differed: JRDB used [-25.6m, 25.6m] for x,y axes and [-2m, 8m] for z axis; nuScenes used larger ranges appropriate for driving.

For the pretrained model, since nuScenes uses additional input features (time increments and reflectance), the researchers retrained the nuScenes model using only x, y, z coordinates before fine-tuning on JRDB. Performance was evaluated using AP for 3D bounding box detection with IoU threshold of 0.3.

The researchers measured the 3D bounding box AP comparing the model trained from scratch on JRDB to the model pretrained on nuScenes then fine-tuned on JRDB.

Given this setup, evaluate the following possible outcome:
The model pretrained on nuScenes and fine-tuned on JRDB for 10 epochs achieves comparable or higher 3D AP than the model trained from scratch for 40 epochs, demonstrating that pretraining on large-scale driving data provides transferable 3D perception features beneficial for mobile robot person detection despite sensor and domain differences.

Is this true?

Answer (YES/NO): YES